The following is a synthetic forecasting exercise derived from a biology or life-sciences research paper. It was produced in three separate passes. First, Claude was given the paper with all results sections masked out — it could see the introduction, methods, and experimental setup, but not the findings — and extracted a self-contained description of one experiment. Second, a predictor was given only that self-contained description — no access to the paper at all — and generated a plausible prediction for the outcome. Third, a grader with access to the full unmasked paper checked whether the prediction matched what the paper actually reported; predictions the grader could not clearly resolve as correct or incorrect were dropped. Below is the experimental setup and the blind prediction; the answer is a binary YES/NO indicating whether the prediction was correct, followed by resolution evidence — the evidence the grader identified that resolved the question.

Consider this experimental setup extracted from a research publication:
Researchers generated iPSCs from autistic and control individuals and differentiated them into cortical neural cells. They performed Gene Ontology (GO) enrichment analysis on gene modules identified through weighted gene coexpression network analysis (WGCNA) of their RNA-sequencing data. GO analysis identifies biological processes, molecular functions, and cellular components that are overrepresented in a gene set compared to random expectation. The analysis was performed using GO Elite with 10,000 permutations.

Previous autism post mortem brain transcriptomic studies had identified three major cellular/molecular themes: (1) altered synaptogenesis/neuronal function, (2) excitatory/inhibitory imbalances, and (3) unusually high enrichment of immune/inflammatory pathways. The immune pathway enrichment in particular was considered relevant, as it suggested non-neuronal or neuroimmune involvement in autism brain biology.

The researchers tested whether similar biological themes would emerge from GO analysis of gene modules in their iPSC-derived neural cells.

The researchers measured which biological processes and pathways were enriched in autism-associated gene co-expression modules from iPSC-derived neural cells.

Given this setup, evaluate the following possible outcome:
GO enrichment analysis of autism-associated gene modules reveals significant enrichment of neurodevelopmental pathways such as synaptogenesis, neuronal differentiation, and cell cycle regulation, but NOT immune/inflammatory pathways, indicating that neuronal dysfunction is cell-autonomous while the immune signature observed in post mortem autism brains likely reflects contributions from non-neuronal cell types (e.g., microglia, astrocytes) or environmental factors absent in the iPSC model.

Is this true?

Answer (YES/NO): NO